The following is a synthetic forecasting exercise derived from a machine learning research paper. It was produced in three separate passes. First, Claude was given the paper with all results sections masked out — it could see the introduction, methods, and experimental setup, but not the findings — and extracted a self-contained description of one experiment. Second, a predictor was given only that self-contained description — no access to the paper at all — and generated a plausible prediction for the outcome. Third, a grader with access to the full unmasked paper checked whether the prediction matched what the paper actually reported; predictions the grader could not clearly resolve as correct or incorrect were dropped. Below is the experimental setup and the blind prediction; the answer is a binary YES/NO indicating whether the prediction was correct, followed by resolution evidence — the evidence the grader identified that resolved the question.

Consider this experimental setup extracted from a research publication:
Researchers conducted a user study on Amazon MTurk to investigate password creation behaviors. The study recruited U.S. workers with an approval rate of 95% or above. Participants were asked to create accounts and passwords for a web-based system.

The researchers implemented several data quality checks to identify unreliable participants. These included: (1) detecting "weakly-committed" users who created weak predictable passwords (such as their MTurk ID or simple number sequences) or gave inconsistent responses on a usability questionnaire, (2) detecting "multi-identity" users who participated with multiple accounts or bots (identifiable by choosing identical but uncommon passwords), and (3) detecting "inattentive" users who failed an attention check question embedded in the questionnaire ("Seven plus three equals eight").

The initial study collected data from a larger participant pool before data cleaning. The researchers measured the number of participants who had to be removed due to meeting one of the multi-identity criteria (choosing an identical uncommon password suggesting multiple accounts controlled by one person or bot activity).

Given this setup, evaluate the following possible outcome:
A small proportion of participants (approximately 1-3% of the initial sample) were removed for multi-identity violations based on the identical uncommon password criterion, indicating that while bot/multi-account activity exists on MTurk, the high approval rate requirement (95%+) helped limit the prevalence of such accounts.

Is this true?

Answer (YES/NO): NO